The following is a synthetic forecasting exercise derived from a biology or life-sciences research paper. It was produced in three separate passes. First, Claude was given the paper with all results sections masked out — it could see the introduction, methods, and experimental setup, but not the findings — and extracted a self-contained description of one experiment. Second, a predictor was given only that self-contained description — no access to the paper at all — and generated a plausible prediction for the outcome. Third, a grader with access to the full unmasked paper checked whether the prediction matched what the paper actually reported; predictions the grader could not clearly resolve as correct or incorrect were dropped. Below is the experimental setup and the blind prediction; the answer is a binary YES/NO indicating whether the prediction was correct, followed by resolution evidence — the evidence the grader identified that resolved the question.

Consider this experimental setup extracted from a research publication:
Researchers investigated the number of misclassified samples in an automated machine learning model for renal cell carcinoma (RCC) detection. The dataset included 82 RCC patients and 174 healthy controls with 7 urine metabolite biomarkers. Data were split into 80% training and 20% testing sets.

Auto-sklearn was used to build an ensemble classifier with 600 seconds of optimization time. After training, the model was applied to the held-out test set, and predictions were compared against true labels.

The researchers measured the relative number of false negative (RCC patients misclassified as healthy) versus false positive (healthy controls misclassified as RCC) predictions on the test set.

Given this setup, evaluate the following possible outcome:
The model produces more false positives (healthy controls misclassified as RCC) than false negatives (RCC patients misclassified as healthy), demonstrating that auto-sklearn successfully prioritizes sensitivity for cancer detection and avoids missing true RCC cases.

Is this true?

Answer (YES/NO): NO